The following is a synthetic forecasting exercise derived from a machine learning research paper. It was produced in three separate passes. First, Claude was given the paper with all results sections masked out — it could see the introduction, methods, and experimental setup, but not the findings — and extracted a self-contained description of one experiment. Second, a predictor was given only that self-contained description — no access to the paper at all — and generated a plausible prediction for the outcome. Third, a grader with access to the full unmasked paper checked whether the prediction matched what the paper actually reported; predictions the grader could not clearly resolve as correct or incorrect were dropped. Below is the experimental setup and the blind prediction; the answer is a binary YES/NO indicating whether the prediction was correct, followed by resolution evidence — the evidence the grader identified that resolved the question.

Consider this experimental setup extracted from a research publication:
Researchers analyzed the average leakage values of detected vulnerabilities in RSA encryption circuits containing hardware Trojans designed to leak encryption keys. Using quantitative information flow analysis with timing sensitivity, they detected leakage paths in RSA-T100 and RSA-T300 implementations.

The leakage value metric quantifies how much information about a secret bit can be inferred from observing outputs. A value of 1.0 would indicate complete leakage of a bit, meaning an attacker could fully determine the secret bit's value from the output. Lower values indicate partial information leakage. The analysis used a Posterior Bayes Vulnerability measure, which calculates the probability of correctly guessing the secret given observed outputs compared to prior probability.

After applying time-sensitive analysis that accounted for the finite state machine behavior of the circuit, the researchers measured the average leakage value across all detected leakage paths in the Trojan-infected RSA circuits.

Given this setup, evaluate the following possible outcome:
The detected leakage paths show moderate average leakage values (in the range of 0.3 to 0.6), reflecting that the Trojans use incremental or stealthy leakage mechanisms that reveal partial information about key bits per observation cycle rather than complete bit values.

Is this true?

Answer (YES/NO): YES